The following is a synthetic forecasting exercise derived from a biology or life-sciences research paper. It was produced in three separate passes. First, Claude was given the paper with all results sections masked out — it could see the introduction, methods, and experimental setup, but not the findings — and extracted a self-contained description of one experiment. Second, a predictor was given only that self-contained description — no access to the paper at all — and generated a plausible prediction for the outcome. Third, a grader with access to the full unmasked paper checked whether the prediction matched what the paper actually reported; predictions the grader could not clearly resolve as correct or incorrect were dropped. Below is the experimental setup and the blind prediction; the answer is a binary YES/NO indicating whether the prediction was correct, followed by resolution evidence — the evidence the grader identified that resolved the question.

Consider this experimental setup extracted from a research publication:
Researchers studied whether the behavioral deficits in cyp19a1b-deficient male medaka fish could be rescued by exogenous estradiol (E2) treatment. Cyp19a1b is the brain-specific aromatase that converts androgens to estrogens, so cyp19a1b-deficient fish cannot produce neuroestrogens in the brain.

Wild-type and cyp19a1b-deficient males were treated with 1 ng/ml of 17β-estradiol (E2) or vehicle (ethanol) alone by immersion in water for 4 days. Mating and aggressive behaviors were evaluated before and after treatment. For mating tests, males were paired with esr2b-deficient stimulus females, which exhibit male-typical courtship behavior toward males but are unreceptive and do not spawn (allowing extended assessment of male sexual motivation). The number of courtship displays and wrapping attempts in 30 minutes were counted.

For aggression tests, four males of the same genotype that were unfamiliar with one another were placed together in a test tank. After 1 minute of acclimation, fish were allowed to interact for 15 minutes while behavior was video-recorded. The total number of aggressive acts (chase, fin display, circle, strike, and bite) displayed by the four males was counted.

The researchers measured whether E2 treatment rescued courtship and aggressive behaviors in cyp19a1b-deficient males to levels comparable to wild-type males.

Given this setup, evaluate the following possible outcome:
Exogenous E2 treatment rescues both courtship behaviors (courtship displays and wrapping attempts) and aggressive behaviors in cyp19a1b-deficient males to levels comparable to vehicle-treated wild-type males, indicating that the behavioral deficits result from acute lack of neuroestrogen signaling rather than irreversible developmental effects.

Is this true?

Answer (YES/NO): NO